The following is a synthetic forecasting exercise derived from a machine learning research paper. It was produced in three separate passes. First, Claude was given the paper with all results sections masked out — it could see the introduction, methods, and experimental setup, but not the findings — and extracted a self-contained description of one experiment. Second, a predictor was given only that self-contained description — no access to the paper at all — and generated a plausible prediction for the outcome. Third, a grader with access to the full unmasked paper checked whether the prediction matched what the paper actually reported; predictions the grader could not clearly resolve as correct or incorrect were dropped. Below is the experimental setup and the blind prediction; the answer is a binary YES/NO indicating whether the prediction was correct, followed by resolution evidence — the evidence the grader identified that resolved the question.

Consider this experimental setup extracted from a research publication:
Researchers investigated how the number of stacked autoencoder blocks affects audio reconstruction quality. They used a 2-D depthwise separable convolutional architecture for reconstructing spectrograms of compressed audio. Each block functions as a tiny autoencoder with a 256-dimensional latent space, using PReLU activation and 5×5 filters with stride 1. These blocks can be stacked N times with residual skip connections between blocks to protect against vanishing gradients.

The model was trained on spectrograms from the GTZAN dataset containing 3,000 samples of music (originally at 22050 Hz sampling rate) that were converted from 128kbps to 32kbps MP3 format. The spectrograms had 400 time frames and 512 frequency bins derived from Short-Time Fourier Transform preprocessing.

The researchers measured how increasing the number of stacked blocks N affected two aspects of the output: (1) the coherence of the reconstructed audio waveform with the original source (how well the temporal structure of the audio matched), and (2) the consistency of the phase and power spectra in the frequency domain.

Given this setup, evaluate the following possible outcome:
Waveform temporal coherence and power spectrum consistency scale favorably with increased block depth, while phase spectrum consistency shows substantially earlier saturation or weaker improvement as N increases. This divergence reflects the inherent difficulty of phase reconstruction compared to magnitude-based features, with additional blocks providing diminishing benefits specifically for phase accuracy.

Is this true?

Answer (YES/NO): NO